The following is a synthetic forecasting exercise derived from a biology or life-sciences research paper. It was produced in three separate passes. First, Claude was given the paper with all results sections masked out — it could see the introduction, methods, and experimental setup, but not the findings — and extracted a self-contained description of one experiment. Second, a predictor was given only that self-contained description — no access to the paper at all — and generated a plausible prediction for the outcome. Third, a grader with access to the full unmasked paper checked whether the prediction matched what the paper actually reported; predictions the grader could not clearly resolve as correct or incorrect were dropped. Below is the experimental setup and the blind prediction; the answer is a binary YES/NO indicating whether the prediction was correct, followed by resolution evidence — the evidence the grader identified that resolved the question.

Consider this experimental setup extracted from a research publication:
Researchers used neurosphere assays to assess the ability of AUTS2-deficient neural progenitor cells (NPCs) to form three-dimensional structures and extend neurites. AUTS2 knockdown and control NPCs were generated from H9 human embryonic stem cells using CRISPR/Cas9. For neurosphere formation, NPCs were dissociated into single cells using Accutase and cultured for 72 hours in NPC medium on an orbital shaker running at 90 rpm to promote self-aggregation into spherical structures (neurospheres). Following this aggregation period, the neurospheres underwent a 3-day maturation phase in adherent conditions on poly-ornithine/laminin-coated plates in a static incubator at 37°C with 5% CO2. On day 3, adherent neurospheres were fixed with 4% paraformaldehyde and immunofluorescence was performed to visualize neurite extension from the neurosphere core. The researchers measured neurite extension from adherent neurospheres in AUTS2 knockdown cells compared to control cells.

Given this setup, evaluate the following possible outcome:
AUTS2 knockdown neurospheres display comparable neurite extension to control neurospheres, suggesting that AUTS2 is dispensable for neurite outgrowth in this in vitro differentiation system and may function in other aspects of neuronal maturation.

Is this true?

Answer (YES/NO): NO